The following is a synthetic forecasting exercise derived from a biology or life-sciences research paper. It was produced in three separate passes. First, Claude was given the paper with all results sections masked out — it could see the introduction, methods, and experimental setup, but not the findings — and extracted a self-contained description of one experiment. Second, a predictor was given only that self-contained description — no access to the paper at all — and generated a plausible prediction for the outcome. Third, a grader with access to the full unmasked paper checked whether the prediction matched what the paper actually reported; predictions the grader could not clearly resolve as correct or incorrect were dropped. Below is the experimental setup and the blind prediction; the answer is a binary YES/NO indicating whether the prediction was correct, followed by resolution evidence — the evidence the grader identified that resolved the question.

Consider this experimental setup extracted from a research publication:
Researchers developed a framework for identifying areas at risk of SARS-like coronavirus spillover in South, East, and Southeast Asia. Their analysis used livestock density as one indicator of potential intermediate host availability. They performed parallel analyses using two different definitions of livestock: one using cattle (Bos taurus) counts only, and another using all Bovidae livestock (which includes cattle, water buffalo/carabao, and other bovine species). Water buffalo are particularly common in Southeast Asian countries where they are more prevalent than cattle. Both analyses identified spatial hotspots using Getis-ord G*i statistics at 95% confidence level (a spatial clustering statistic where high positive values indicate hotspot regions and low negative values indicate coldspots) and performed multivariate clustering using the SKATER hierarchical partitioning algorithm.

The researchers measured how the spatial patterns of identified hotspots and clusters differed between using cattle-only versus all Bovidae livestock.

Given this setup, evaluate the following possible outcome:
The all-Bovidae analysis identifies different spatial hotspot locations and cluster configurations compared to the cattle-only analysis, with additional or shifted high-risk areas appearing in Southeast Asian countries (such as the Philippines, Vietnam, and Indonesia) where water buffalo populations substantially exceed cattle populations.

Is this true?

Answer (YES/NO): NO